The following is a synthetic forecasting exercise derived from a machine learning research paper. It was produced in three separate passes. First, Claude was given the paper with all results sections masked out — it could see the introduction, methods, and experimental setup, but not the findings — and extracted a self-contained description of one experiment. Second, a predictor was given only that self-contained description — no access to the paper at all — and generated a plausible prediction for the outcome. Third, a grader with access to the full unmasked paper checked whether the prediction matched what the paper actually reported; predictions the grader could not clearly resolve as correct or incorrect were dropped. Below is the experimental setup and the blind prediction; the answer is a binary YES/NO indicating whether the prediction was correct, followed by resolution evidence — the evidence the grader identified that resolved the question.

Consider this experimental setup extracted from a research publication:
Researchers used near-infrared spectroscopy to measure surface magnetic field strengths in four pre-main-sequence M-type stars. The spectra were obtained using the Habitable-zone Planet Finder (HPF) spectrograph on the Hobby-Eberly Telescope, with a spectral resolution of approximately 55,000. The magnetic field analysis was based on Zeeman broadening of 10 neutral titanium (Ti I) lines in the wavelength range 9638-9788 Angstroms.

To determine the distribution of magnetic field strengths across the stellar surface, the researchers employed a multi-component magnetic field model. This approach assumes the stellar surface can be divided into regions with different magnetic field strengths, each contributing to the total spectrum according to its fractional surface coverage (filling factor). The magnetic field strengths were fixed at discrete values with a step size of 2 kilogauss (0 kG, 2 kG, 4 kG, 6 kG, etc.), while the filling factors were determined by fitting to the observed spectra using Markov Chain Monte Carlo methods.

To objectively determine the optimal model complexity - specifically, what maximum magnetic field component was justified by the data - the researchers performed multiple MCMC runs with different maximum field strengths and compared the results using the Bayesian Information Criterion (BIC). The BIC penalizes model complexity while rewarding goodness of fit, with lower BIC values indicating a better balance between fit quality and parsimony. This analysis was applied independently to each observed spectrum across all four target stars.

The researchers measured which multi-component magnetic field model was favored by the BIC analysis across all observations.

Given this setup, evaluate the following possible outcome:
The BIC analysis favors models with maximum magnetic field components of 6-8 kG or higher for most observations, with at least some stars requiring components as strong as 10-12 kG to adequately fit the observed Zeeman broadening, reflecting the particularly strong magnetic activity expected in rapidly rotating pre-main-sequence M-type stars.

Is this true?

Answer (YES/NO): NO